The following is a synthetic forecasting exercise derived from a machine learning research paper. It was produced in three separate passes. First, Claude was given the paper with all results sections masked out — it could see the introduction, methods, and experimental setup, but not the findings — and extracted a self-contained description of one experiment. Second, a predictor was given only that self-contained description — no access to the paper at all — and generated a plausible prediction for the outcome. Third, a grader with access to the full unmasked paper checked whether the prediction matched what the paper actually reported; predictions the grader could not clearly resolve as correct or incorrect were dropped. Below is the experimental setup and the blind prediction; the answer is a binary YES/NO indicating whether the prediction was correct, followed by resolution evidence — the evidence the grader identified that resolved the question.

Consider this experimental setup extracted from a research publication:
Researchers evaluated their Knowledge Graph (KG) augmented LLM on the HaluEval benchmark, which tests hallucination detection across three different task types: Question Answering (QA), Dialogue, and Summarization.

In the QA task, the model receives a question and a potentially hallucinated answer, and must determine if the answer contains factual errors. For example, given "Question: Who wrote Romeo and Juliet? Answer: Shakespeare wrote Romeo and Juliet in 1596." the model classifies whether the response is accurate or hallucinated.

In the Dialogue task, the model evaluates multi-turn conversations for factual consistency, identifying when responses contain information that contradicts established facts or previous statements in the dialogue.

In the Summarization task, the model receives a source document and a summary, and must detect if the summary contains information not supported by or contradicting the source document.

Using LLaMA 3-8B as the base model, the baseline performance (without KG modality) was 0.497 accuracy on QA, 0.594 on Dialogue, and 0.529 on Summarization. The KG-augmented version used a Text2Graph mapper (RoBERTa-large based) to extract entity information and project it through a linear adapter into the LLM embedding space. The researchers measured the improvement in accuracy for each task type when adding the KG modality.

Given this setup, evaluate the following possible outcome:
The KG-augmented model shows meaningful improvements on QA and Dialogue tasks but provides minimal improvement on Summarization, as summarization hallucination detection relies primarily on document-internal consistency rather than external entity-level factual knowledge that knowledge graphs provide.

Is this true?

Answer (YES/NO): NO